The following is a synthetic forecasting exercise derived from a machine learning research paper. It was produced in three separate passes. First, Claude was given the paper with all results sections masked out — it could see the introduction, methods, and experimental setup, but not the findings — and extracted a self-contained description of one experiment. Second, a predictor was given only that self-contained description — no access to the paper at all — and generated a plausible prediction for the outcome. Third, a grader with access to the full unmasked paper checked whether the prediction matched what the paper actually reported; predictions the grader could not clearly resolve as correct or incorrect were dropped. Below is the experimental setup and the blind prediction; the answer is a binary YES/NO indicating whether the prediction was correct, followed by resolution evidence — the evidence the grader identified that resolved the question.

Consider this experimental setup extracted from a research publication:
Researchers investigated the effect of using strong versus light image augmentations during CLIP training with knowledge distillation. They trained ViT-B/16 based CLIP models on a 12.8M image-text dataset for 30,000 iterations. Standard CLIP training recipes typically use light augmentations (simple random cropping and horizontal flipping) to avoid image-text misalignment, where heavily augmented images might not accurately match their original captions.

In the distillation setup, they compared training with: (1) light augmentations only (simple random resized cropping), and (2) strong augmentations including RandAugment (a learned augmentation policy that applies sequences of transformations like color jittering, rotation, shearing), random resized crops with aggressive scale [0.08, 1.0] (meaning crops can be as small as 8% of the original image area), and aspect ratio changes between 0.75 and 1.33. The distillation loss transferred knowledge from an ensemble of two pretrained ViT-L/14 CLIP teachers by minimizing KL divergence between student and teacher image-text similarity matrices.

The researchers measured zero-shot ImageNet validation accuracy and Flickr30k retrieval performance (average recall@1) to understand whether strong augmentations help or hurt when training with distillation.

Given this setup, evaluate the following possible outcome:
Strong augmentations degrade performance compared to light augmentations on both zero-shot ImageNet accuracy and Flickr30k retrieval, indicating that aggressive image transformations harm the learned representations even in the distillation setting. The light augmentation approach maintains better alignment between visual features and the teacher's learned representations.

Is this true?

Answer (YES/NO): NO